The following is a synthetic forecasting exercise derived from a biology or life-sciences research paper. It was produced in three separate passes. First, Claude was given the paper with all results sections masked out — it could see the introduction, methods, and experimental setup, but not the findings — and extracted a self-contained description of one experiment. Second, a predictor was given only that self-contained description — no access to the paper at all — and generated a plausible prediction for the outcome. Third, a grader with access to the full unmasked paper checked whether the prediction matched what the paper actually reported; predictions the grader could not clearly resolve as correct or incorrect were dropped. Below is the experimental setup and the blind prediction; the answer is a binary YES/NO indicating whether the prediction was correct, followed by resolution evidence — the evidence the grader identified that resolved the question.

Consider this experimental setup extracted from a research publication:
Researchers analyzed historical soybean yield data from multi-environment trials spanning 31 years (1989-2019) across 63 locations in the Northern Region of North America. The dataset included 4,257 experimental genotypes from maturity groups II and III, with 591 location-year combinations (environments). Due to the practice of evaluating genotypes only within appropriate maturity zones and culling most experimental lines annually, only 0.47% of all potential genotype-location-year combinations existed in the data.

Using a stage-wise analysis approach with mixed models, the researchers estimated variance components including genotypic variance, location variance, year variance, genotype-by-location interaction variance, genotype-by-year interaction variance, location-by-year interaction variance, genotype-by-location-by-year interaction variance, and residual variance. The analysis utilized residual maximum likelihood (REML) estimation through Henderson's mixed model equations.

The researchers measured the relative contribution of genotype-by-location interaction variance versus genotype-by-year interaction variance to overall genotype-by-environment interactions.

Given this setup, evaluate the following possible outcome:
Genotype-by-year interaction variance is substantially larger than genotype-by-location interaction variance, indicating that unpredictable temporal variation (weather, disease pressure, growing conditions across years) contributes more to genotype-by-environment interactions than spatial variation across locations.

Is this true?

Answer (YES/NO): NO